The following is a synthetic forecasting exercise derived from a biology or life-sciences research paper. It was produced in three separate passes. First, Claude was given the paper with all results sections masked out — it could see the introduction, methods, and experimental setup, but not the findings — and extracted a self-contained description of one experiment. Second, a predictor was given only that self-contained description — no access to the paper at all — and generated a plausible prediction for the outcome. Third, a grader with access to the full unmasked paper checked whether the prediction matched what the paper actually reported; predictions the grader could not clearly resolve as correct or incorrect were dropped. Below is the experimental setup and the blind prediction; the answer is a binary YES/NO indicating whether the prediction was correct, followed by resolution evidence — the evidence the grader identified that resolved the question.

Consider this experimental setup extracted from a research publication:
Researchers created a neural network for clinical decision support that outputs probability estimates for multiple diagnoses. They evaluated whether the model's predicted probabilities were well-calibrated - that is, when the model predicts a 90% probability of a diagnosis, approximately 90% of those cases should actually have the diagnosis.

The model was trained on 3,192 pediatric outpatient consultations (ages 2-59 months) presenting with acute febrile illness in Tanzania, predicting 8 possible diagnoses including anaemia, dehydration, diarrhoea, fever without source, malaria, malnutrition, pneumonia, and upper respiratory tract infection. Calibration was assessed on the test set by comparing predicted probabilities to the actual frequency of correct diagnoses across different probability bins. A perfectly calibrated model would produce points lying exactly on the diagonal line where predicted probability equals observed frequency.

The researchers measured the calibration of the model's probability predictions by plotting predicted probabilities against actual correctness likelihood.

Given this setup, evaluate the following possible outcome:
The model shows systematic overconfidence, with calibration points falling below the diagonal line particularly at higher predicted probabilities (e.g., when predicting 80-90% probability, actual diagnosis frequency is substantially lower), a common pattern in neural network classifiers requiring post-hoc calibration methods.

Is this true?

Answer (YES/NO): NO